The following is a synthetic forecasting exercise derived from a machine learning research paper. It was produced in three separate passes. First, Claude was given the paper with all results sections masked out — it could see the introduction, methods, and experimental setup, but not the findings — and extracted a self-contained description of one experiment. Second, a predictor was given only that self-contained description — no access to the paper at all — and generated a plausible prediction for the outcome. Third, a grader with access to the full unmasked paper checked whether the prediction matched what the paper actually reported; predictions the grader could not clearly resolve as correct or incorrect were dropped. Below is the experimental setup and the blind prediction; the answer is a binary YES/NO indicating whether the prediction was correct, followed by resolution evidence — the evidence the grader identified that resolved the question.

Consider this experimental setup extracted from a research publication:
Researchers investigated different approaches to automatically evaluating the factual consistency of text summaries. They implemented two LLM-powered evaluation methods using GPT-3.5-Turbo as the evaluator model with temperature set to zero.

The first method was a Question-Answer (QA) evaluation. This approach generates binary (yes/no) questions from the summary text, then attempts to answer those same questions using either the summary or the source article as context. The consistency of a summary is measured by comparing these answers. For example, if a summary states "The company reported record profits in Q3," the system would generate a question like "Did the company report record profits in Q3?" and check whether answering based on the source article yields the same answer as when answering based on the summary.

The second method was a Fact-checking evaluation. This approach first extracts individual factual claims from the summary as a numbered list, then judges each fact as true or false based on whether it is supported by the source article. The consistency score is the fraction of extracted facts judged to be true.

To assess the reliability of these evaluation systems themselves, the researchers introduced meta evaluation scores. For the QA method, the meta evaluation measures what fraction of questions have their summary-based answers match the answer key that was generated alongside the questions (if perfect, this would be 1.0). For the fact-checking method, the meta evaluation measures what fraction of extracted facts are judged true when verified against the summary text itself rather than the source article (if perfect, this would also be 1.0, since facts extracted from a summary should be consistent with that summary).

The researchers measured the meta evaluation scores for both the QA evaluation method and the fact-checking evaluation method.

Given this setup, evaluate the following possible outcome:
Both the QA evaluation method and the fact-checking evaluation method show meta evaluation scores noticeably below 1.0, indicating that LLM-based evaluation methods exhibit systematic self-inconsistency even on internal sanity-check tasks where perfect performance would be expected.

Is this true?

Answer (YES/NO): YES